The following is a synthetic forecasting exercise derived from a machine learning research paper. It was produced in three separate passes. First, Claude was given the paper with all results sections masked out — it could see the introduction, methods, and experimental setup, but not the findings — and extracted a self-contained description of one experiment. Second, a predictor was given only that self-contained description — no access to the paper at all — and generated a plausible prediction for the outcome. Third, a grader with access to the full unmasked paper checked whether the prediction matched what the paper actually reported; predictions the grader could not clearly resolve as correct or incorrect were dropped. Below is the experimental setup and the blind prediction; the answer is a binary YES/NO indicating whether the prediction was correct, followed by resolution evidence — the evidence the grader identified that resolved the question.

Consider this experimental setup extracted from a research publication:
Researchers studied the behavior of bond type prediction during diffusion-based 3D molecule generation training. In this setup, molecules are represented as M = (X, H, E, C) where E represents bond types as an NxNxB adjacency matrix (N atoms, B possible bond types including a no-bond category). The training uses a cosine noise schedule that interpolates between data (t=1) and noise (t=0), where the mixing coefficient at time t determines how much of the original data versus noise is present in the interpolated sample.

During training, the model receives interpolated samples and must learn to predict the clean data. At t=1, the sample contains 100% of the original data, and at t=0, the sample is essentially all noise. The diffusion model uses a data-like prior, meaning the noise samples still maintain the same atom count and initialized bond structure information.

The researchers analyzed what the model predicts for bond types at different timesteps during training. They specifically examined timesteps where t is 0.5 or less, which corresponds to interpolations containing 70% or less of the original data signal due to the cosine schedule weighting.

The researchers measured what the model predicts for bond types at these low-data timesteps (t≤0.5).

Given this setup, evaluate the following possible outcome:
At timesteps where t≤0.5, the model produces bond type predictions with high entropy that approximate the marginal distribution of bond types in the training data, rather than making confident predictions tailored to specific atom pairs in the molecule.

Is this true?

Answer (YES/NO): NO